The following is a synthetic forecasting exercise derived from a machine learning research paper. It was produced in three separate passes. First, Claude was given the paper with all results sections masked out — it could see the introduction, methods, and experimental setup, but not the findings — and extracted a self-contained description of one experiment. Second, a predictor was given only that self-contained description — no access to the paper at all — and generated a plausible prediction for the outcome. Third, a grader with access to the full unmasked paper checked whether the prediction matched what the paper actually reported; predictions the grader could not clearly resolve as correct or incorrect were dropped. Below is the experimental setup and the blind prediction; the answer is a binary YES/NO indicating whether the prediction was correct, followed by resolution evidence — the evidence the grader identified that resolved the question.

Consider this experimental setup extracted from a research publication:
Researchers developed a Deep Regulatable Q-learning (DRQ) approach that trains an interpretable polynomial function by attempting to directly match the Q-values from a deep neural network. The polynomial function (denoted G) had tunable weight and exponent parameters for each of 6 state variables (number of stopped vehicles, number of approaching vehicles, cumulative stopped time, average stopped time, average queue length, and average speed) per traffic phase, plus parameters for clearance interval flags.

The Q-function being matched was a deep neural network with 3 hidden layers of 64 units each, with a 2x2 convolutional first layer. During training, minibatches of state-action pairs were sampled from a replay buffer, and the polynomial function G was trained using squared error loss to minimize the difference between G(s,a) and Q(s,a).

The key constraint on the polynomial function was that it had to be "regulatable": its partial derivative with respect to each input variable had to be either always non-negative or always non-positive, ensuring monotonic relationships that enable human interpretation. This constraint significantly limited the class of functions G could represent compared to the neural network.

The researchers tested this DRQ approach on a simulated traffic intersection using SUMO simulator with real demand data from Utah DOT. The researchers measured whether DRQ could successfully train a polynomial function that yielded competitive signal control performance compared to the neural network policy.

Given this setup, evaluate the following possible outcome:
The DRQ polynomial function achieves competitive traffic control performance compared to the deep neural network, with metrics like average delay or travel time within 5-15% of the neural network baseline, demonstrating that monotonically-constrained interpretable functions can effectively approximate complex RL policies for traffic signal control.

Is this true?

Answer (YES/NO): NO